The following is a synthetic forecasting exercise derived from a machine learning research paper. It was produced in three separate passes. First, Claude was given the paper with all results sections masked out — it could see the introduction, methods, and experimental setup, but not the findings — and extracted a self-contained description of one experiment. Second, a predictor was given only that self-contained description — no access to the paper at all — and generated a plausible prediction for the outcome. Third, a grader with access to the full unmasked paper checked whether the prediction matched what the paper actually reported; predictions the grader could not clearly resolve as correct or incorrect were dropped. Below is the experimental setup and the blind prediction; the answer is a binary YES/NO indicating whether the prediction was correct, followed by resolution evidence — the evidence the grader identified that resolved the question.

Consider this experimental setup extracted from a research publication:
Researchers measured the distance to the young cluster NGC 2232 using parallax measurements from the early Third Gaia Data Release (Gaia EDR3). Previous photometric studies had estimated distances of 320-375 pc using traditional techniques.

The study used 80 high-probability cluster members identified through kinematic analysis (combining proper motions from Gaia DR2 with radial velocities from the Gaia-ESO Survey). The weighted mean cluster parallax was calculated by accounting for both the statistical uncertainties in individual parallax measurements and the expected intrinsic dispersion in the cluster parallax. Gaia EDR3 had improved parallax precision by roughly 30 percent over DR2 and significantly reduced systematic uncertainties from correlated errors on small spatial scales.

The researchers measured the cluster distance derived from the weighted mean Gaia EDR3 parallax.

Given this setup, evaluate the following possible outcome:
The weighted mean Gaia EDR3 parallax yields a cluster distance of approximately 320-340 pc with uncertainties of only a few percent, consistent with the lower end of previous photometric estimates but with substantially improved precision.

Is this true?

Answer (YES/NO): YES